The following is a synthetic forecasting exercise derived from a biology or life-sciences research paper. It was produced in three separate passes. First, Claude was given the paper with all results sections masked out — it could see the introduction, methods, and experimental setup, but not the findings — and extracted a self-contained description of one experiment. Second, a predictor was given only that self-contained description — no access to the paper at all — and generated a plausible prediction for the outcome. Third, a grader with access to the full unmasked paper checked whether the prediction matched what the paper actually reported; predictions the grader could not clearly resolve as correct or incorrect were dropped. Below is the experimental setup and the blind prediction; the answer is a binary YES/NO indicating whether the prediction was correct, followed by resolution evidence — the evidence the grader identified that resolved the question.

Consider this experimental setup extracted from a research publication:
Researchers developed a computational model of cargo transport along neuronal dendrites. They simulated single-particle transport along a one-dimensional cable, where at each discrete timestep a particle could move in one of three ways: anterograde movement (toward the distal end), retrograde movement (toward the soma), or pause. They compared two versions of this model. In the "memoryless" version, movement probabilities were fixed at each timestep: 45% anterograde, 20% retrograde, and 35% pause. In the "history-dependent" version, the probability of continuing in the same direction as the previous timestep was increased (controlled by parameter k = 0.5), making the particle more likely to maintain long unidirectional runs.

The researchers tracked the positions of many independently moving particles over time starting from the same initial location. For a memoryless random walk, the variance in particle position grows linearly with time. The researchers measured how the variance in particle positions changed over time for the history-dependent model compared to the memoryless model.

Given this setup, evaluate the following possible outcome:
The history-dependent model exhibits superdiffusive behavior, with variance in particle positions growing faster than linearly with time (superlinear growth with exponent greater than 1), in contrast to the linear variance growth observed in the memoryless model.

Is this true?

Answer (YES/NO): NO